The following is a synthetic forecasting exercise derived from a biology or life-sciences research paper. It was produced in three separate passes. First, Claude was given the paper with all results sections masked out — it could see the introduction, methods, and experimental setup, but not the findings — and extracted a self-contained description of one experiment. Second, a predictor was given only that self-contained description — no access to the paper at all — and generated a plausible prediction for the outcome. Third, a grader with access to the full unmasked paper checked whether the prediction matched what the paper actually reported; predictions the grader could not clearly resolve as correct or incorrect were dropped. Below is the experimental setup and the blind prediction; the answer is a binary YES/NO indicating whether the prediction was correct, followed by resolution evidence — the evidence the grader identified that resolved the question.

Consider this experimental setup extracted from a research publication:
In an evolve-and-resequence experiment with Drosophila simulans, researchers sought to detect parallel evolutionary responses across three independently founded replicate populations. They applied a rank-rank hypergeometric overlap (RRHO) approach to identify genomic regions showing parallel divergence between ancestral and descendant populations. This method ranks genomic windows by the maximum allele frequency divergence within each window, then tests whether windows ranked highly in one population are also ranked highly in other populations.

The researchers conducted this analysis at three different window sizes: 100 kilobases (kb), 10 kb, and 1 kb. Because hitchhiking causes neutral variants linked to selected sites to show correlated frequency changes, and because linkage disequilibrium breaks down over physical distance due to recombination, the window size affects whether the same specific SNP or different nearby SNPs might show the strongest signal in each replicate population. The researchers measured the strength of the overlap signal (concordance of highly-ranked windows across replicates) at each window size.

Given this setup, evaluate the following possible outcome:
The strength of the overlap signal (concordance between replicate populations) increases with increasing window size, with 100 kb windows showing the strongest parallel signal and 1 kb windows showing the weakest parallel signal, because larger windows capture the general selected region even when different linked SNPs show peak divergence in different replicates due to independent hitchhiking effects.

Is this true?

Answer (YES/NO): NO